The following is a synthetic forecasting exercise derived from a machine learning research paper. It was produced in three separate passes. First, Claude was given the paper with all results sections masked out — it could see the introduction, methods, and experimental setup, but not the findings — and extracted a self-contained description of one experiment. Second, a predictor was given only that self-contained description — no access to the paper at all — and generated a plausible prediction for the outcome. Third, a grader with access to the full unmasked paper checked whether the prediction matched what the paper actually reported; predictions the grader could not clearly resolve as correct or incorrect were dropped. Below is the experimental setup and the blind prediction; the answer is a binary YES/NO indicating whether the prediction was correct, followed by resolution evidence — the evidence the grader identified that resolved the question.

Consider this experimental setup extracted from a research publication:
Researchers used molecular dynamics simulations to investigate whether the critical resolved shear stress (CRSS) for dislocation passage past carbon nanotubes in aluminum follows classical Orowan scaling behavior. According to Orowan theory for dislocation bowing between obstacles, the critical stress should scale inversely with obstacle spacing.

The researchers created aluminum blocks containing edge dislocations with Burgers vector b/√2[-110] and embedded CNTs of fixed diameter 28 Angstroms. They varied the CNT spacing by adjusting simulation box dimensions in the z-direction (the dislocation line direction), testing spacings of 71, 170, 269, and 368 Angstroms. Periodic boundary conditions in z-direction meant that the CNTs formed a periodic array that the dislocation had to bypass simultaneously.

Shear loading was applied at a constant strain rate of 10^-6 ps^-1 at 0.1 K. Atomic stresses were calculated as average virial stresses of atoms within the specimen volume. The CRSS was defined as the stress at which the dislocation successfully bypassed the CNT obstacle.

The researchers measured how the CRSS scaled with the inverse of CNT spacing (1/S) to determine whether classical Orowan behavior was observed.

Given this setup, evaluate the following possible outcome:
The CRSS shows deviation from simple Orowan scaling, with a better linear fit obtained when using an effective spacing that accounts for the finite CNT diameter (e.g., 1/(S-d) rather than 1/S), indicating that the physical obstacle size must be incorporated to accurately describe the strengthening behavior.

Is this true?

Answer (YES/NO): NO